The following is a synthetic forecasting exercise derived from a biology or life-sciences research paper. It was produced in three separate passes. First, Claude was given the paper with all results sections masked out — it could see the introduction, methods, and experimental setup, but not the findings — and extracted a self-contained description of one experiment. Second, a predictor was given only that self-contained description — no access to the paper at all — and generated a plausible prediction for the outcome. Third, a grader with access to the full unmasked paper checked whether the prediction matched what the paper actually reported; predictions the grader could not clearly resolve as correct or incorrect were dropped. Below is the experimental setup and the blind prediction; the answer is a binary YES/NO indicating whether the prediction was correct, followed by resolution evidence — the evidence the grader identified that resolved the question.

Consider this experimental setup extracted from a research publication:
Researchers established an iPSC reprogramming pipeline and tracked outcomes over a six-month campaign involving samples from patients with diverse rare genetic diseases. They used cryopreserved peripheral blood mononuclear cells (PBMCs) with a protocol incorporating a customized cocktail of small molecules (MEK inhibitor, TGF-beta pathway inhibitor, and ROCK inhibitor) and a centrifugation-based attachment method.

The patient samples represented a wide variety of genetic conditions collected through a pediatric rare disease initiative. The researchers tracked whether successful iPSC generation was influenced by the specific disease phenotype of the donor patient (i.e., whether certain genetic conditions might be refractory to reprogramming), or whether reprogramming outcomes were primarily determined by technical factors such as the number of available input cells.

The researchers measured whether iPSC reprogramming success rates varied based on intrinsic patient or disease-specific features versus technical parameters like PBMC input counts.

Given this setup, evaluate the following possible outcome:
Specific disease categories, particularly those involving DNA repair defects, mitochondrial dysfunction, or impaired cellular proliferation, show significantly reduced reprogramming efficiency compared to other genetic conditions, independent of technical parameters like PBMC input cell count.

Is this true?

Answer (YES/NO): NO